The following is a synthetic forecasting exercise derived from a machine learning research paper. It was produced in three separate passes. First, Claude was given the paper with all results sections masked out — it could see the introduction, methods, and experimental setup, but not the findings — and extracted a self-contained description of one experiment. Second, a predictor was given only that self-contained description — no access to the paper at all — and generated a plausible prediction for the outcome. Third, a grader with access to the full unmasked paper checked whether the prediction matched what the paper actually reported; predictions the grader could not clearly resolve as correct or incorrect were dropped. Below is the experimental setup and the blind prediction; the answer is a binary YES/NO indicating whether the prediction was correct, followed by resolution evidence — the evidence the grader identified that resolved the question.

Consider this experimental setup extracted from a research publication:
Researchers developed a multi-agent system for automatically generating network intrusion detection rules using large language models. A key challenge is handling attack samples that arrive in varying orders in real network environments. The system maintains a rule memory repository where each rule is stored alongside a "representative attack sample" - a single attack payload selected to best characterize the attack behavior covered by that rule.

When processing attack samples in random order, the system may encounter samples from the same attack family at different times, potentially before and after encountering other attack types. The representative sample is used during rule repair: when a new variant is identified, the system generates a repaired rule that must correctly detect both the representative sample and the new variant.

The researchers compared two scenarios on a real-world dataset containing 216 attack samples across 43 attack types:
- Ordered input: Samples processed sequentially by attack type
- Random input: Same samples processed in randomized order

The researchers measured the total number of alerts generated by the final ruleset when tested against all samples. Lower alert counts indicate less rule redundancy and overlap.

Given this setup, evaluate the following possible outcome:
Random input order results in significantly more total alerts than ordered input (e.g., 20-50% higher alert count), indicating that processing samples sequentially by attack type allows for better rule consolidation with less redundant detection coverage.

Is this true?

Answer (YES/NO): NO